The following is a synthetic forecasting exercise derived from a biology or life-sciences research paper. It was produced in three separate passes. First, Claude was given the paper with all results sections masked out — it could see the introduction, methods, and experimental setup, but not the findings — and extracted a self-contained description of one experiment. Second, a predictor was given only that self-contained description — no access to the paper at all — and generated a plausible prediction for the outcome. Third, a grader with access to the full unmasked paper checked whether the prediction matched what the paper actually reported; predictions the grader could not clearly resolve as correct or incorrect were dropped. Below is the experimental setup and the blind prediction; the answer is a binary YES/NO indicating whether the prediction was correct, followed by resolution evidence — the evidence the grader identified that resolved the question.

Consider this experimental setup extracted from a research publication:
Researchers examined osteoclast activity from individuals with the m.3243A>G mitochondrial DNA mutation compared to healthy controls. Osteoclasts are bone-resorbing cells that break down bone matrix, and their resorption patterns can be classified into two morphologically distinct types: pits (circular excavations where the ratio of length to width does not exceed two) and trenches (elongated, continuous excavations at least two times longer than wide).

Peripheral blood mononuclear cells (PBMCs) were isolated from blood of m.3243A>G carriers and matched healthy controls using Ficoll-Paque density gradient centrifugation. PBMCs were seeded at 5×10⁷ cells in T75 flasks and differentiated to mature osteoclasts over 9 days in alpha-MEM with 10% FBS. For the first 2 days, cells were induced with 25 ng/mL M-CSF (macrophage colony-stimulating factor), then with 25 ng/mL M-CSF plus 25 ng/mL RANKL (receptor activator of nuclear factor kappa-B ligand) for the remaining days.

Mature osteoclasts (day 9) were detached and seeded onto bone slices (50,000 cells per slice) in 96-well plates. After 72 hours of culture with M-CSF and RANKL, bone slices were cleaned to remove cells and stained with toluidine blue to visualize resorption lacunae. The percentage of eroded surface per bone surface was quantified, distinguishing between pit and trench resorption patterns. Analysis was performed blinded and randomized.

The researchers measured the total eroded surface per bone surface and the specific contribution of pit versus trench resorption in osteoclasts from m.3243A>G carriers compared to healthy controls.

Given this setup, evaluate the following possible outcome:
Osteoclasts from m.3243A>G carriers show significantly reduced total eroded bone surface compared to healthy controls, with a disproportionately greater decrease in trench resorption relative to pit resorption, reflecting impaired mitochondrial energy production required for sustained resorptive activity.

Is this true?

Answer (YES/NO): NO